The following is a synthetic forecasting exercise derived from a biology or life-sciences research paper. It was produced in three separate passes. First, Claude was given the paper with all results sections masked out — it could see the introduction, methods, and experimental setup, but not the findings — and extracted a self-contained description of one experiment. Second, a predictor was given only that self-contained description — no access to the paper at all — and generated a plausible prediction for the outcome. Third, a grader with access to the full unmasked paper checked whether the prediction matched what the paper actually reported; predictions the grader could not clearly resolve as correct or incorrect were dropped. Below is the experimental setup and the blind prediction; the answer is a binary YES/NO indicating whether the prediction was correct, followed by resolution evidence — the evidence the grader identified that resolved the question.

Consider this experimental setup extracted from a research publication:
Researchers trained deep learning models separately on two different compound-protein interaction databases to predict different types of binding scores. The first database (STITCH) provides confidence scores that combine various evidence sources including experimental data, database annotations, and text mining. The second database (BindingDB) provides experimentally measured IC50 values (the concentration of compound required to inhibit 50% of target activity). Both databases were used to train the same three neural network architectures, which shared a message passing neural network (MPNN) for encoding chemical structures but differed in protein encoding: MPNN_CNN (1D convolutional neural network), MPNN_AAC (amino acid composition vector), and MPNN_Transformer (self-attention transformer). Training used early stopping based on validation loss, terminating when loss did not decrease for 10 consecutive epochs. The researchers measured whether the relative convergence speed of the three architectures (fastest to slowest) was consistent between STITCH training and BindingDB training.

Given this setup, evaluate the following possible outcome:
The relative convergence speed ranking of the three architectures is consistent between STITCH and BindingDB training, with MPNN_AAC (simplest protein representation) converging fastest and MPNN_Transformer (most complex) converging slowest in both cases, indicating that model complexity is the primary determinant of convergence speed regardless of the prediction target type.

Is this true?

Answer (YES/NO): NO